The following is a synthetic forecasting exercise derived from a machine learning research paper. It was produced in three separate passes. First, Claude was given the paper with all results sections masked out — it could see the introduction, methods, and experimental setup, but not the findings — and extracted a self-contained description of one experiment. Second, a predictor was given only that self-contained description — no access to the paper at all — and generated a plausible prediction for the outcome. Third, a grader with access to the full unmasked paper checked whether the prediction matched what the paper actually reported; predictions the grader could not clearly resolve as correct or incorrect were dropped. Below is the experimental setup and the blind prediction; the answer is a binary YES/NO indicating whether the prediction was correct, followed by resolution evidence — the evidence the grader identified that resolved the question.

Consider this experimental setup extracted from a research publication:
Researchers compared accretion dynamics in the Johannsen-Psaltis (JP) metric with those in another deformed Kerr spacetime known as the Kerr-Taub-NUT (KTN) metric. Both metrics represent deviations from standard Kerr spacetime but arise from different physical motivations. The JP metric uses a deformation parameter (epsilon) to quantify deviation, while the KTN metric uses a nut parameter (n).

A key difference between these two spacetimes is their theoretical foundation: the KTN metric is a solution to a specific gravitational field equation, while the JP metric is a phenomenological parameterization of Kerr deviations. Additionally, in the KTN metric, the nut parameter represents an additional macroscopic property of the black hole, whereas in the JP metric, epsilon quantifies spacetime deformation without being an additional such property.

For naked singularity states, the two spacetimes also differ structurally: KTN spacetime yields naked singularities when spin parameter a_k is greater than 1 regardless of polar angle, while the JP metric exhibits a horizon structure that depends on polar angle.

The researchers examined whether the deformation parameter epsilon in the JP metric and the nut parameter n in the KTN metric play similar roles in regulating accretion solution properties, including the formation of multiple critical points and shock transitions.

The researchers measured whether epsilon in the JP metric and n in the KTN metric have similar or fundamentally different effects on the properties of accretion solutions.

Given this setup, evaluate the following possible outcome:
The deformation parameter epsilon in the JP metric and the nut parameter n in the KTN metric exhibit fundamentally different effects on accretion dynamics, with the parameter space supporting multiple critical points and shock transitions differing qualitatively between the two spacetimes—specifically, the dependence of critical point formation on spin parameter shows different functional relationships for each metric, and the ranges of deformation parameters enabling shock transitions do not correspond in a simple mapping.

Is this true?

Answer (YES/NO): NO